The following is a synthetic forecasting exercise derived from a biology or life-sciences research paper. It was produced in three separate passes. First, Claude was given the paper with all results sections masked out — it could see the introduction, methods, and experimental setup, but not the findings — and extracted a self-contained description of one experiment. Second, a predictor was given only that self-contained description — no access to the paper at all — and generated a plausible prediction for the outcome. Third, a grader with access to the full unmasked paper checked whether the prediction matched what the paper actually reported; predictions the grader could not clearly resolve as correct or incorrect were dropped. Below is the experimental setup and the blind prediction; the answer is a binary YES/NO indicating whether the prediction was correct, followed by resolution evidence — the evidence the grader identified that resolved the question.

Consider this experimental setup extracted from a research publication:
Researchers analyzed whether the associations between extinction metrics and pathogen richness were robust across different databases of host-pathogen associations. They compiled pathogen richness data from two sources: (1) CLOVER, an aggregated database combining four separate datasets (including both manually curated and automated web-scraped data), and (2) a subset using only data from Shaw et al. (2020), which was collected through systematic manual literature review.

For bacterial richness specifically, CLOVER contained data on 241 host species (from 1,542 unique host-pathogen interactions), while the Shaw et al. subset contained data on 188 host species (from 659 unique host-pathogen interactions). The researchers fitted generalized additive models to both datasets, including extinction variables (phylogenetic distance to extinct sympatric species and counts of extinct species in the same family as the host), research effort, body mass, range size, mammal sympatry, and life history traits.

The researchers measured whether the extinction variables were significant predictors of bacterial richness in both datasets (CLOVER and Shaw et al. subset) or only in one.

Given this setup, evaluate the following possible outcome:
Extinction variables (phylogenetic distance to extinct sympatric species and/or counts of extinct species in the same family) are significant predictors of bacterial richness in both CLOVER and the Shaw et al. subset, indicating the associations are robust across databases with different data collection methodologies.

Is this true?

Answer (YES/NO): YES